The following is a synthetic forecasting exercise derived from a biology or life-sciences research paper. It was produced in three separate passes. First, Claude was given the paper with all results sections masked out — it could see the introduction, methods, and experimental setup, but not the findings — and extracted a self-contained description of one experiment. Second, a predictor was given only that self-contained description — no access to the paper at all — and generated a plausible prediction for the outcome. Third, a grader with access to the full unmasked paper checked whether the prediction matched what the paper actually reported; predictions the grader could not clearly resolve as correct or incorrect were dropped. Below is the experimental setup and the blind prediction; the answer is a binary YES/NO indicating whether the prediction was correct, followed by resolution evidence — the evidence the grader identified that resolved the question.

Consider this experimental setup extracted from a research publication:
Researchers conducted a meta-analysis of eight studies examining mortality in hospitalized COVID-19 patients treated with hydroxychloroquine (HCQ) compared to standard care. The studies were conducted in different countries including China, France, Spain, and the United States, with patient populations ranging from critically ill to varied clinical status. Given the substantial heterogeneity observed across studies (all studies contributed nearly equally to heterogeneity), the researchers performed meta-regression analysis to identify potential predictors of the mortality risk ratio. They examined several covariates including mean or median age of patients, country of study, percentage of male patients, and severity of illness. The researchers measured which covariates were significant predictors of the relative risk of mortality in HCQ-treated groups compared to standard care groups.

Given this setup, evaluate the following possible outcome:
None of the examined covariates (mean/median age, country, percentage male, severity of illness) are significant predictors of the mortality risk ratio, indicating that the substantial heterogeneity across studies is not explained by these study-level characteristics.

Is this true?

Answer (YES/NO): NO